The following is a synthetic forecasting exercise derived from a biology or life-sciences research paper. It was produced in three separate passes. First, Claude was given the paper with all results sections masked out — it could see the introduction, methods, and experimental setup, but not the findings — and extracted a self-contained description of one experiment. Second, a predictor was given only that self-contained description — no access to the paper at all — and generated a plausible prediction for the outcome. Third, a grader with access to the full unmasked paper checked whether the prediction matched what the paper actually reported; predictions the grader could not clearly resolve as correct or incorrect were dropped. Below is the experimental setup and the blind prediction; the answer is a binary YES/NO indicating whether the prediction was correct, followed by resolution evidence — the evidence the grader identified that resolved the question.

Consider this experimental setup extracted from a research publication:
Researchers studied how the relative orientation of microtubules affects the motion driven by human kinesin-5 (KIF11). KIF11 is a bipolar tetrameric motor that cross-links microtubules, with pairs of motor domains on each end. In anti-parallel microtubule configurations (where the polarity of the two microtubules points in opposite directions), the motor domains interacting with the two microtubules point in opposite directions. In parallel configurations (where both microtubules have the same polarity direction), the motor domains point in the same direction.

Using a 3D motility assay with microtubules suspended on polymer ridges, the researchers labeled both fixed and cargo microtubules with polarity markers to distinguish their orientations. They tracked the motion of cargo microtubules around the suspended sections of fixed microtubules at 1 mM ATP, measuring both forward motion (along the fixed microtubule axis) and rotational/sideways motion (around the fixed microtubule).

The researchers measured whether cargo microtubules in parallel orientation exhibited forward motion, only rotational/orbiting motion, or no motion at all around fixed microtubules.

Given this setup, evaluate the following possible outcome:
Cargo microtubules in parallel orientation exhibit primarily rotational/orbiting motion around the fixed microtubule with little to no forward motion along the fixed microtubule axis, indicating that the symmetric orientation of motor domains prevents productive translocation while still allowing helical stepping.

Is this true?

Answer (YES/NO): YES